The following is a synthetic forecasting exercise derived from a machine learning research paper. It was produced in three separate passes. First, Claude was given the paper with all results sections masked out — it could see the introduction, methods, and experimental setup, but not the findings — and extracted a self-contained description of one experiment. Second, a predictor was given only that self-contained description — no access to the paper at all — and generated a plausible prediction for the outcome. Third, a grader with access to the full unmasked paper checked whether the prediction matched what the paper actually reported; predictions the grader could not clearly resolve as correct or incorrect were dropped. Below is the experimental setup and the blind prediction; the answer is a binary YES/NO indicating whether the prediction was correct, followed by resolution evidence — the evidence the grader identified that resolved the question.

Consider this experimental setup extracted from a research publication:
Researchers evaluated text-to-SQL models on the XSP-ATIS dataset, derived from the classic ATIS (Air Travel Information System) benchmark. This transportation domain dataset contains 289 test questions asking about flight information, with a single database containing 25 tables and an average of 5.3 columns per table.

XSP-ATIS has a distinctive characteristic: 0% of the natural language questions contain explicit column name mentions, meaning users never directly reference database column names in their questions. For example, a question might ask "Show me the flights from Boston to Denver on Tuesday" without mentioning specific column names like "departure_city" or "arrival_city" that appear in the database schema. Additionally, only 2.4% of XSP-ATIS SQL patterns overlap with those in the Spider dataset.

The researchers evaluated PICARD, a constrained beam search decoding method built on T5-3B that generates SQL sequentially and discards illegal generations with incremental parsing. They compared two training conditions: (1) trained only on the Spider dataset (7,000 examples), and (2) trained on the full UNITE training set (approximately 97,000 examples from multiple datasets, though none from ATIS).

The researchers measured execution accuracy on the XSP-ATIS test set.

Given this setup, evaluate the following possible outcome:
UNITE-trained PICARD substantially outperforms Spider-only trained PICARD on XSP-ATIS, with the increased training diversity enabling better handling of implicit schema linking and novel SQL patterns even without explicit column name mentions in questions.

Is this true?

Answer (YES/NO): NO